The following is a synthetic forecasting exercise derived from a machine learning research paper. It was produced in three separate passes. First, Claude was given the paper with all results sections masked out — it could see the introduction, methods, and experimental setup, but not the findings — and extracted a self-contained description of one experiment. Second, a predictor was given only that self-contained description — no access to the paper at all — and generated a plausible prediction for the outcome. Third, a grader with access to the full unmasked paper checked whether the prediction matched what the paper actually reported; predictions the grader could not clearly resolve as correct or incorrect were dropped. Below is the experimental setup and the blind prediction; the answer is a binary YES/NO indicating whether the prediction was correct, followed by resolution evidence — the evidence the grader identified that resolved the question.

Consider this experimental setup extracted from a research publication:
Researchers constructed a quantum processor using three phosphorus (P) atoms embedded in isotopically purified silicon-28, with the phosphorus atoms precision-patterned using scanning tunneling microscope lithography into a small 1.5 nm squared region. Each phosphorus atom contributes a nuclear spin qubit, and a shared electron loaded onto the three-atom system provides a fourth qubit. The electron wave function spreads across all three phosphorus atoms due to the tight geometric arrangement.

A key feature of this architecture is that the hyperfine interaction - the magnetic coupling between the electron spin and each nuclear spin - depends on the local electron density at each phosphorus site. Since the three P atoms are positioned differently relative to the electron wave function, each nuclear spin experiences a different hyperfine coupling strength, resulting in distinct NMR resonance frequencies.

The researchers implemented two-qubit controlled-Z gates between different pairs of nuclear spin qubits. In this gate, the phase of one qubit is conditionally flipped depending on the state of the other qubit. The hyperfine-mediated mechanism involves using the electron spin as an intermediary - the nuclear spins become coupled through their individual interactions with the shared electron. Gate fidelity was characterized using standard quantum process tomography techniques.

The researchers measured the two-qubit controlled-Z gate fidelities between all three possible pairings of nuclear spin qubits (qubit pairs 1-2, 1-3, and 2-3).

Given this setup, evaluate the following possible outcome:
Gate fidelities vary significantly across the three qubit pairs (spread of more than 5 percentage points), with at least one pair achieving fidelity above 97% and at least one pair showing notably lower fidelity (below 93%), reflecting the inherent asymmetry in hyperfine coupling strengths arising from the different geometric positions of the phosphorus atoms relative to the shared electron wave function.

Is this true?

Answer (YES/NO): NO